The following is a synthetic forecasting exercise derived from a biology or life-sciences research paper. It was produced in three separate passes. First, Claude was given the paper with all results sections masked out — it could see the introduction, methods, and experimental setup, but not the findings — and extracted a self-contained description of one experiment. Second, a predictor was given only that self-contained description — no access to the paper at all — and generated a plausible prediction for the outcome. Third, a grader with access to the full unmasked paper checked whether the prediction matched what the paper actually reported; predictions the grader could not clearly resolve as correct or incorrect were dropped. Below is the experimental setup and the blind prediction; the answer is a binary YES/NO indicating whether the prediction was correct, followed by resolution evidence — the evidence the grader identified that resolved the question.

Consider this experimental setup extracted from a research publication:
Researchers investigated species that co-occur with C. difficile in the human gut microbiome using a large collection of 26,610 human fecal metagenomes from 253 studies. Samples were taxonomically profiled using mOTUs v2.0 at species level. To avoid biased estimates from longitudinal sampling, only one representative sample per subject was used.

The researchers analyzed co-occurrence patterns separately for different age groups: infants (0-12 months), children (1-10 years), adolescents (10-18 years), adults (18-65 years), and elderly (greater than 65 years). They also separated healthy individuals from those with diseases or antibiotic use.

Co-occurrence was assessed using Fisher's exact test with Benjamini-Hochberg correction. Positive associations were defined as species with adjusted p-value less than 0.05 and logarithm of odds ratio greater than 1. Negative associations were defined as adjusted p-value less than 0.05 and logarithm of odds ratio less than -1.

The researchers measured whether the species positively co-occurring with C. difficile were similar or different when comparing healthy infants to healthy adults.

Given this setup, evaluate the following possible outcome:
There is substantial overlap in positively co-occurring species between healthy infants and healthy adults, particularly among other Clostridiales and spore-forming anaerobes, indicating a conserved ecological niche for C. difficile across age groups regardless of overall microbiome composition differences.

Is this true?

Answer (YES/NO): NO